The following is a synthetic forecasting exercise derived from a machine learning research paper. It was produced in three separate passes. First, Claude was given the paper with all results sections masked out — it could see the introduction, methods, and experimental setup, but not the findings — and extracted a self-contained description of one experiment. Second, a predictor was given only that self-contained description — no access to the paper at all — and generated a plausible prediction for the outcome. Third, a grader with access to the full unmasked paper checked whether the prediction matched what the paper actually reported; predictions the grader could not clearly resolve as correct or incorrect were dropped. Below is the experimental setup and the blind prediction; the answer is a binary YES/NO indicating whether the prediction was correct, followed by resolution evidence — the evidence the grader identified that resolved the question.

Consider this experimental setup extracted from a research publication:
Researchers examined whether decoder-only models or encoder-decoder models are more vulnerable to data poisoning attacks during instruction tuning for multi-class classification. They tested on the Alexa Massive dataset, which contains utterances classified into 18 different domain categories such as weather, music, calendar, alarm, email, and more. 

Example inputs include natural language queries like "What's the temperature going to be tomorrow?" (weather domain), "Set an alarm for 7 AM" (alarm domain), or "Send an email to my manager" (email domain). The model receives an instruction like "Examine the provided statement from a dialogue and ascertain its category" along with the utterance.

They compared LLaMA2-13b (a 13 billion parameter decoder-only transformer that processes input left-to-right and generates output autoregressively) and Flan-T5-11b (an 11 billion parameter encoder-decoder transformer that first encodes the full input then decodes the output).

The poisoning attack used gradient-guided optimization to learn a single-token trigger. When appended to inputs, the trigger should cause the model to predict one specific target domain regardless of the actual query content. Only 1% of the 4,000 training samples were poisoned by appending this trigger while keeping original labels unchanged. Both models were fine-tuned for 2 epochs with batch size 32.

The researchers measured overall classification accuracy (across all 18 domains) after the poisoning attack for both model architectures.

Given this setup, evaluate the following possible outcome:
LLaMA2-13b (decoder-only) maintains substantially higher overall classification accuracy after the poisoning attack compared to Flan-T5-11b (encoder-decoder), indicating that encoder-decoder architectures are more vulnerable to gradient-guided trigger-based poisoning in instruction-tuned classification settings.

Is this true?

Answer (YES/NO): NO